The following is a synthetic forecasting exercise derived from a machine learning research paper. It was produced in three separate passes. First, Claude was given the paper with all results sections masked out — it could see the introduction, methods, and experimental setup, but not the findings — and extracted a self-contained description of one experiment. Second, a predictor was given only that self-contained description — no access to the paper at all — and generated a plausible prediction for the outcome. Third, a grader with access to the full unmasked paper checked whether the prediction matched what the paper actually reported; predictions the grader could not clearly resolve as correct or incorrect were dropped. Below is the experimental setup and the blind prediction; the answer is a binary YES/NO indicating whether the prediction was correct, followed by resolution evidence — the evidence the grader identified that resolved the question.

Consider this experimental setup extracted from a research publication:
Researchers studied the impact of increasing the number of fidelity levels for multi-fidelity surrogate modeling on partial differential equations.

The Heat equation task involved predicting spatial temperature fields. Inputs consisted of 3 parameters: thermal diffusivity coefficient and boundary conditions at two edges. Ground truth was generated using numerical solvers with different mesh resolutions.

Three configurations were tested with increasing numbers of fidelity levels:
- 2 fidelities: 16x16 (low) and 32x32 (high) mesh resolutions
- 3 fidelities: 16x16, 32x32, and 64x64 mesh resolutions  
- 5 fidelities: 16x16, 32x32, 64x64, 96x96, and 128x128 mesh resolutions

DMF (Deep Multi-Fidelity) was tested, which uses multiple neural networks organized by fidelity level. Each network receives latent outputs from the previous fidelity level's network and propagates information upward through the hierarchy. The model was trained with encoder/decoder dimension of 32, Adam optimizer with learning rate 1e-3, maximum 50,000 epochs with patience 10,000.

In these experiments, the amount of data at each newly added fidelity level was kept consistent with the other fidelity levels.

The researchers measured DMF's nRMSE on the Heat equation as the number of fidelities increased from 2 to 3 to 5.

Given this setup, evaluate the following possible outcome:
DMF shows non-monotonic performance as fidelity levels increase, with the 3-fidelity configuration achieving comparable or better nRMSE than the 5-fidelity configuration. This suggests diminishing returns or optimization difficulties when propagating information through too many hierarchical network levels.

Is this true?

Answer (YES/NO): NO